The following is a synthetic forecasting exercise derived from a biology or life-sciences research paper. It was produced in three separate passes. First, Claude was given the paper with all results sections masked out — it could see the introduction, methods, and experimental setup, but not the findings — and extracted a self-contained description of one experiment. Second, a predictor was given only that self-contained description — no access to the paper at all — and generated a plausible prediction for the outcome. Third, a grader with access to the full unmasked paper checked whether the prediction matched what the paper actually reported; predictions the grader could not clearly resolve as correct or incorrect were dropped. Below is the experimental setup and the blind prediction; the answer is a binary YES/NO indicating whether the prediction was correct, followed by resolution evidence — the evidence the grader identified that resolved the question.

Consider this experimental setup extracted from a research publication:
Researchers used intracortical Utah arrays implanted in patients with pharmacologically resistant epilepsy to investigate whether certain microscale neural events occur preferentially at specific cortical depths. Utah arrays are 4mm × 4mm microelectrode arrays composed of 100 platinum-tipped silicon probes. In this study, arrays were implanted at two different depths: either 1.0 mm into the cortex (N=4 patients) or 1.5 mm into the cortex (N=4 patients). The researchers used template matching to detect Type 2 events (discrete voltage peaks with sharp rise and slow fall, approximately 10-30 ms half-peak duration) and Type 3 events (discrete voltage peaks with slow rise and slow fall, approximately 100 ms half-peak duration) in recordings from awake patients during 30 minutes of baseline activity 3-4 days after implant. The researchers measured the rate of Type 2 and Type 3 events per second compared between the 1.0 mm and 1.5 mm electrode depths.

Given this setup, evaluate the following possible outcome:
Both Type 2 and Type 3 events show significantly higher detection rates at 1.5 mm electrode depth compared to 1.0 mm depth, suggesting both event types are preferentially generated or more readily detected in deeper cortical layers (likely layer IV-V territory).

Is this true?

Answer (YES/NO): NO